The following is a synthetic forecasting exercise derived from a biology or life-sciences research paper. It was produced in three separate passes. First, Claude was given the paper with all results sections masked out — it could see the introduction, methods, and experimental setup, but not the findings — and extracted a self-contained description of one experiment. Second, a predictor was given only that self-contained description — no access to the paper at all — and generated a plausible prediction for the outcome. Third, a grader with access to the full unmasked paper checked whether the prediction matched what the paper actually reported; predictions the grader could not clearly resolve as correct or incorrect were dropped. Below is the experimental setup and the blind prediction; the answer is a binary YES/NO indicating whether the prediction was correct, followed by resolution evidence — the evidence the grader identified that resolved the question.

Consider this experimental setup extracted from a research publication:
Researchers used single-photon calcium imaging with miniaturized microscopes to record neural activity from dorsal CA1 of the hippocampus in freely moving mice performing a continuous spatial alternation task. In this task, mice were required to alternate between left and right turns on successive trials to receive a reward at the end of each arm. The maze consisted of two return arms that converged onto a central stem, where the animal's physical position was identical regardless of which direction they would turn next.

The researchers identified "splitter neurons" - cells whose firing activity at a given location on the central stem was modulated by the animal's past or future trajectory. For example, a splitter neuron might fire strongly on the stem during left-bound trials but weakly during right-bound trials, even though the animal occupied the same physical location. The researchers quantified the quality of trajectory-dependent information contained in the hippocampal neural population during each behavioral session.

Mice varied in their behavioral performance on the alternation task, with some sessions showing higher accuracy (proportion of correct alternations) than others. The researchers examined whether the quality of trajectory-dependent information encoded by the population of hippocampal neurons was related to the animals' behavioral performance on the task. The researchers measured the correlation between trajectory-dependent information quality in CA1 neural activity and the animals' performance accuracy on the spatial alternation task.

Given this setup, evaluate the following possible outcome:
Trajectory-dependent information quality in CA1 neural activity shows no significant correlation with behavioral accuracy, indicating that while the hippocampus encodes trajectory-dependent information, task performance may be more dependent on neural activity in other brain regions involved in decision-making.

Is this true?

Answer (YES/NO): NO